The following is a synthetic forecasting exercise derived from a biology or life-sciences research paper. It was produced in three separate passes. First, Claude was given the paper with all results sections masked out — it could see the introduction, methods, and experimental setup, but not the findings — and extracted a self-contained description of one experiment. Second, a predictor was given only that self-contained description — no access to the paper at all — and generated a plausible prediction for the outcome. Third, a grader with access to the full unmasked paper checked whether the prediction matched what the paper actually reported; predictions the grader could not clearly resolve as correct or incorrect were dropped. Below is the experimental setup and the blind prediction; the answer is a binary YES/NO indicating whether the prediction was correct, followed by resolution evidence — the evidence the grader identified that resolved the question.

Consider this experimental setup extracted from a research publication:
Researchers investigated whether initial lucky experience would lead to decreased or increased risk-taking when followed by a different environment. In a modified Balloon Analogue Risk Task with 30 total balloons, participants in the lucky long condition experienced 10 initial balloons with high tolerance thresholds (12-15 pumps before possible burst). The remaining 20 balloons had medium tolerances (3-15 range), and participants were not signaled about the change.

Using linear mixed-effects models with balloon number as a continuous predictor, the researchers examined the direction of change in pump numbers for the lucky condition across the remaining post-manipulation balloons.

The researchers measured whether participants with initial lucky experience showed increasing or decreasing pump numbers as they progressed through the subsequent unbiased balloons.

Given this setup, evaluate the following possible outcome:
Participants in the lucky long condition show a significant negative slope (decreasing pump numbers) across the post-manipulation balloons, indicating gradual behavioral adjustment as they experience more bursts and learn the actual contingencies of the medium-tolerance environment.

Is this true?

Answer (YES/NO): YES